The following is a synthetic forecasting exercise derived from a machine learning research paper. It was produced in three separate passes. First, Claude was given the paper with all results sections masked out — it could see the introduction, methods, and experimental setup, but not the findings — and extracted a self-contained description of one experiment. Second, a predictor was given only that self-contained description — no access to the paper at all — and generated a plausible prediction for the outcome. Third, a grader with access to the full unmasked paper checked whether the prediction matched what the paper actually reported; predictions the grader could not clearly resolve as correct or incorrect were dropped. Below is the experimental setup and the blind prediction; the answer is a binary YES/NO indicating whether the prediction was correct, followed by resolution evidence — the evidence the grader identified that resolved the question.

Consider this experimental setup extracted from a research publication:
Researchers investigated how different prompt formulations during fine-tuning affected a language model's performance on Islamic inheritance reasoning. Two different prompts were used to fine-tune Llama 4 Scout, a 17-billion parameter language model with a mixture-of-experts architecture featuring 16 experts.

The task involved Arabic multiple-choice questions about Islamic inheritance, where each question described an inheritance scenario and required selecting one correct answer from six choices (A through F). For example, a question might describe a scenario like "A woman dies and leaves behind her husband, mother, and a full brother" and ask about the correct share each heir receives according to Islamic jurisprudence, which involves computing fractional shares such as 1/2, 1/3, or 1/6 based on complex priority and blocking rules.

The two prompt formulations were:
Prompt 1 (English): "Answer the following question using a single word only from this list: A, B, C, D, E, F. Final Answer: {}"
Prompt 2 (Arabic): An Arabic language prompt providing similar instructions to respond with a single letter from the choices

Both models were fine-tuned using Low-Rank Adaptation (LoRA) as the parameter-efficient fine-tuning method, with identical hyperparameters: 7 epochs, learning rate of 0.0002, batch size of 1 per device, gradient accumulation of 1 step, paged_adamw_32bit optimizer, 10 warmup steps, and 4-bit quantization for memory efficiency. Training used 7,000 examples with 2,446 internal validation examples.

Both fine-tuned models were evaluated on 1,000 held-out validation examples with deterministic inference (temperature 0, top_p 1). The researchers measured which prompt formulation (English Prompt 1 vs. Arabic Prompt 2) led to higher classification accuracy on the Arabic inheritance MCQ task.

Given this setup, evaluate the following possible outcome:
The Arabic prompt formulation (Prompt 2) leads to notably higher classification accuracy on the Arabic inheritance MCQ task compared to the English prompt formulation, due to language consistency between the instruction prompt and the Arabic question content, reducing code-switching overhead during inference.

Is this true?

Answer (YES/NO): NO